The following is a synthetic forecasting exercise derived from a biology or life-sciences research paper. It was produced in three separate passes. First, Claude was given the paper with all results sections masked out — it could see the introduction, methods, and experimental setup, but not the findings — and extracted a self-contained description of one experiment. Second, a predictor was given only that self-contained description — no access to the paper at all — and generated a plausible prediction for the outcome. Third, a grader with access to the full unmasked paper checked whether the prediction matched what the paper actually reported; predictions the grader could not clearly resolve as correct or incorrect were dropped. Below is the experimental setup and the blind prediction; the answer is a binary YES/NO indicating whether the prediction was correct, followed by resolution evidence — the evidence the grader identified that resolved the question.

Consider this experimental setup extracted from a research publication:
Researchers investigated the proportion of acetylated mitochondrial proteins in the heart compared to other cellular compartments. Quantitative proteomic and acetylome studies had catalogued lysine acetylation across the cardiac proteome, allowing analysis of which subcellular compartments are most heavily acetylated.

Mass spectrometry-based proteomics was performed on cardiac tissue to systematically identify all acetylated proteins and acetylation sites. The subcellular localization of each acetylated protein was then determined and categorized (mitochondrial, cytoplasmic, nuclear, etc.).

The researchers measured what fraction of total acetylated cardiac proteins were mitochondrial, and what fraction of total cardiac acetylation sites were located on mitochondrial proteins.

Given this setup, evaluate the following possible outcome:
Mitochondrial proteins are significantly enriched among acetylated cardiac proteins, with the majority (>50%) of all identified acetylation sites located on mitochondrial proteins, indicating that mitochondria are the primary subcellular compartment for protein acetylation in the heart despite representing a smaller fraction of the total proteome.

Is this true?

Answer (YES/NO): YES